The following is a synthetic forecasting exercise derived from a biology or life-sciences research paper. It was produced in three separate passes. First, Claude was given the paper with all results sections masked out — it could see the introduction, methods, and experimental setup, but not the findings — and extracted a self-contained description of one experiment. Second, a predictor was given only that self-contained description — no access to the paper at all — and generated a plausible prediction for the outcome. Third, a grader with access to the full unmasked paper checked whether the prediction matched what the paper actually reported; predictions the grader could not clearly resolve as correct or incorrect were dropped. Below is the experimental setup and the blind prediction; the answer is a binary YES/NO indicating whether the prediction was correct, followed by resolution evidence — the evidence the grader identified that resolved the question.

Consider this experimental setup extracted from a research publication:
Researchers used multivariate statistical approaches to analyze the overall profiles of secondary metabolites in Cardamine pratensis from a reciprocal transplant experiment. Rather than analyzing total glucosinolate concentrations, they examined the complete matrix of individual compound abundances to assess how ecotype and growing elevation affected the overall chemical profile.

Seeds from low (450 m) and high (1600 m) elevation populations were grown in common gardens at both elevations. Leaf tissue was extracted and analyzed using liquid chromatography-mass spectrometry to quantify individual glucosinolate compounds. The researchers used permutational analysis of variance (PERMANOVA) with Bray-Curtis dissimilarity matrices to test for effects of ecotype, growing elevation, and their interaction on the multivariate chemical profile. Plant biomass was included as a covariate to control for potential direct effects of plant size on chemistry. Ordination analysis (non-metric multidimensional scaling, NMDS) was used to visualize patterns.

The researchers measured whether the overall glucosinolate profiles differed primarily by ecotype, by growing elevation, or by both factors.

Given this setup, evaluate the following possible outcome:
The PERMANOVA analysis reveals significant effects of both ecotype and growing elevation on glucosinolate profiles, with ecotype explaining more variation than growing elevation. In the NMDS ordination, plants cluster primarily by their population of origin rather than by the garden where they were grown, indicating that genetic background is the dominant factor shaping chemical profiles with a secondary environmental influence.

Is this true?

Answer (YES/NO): NO